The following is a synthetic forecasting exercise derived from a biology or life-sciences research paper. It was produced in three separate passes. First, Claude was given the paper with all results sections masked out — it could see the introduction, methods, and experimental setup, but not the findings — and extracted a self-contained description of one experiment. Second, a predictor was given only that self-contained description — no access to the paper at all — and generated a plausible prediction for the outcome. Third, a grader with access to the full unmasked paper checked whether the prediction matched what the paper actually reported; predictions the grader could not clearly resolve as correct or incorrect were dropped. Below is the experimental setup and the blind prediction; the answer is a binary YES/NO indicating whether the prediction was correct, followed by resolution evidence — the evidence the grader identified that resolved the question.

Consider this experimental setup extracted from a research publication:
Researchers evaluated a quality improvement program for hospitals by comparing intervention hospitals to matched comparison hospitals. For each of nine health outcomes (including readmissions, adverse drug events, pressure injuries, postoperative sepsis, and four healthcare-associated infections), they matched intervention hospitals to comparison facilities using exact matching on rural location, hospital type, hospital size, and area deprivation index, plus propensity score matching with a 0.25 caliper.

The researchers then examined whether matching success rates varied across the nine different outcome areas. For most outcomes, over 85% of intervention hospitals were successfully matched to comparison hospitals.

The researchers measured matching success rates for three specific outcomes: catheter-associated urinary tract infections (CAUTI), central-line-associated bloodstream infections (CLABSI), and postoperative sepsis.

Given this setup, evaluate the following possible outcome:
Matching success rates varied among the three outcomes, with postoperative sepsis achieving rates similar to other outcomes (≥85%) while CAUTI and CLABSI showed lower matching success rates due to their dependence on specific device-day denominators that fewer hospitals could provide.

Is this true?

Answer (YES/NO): NO